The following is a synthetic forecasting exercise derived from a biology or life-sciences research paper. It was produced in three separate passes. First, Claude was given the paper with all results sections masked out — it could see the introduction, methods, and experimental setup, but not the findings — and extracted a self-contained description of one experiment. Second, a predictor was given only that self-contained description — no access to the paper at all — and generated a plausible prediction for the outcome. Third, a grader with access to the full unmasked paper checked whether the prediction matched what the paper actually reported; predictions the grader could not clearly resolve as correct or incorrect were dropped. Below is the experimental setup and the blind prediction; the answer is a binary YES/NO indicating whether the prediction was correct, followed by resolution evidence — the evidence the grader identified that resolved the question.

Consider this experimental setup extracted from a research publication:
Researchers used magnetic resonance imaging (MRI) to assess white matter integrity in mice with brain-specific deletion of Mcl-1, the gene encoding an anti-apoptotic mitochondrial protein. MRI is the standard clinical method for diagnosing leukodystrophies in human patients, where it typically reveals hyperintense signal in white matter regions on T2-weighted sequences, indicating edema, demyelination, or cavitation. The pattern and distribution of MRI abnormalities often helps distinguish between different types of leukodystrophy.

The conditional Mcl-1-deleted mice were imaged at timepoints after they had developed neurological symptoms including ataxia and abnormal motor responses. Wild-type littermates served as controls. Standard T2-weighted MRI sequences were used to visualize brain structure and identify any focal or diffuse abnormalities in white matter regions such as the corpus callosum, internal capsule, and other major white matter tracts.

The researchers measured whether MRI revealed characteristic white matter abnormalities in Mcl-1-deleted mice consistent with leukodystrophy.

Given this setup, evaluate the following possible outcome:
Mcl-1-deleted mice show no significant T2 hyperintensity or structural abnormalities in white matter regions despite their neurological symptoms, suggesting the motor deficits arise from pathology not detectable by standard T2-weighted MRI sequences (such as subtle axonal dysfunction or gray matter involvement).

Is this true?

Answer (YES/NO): NO